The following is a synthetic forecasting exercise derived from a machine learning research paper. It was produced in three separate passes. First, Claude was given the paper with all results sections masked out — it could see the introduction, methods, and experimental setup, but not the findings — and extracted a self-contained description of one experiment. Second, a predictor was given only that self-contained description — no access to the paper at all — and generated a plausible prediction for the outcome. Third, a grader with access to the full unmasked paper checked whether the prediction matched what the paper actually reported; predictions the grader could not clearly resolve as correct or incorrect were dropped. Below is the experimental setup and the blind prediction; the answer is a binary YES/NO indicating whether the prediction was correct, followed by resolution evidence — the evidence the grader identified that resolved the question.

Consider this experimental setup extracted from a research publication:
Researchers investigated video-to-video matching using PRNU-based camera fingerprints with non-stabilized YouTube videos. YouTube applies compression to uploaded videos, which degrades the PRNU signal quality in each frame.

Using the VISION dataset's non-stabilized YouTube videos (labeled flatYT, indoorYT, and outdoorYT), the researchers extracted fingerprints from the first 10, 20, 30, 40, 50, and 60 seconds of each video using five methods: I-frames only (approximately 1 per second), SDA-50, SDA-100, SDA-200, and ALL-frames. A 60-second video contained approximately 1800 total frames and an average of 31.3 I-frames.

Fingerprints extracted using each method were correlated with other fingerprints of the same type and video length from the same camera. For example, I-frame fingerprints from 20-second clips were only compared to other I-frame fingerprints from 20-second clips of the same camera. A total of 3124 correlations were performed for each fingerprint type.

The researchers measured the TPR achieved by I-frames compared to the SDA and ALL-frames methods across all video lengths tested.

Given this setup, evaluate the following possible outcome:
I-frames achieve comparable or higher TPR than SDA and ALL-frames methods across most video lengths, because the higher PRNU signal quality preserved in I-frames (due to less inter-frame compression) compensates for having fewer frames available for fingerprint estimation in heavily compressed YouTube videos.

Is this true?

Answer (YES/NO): NO